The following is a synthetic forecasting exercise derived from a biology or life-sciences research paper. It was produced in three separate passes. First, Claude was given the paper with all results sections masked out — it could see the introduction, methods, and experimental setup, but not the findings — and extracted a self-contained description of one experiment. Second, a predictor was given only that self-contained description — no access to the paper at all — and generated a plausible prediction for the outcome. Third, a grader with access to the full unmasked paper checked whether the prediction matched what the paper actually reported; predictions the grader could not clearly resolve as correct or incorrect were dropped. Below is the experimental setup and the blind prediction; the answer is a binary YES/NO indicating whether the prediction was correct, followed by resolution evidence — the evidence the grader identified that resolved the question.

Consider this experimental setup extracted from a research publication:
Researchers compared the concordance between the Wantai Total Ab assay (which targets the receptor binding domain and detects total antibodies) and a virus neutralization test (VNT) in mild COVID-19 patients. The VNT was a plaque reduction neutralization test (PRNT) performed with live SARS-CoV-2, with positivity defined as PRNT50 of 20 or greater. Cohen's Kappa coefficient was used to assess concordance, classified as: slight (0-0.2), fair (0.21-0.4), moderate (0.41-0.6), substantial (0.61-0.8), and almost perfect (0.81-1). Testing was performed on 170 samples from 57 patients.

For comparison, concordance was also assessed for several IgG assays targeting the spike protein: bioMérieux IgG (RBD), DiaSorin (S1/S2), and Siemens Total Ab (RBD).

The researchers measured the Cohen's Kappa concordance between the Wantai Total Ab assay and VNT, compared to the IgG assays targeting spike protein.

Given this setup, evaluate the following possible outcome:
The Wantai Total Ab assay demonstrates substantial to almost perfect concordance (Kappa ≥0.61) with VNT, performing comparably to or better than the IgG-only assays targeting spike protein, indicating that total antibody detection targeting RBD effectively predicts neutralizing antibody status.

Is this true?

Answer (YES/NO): NO